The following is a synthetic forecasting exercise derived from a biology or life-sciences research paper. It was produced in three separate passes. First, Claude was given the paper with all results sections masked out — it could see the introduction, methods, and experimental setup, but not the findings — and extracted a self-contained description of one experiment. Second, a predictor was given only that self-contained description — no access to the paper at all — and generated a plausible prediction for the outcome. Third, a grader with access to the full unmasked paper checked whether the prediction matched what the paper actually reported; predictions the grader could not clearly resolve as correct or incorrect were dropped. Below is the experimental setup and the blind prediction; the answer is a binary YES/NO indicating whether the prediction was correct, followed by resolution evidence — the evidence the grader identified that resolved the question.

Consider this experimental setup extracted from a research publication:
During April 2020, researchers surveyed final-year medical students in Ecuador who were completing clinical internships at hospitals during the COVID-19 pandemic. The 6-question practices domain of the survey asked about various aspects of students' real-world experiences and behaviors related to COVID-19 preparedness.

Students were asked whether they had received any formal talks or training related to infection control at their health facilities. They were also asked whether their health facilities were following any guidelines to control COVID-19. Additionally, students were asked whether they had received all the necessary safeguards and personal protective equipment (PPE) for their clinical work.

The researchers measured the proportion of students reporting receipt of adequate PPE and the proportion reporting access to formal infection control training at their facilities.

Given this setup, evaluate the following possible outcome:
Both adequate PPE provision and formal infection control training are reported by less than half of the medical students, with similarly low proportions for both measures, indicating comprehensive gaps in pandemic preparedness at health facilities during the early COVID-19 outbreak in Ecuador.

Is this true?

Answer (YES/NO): NO